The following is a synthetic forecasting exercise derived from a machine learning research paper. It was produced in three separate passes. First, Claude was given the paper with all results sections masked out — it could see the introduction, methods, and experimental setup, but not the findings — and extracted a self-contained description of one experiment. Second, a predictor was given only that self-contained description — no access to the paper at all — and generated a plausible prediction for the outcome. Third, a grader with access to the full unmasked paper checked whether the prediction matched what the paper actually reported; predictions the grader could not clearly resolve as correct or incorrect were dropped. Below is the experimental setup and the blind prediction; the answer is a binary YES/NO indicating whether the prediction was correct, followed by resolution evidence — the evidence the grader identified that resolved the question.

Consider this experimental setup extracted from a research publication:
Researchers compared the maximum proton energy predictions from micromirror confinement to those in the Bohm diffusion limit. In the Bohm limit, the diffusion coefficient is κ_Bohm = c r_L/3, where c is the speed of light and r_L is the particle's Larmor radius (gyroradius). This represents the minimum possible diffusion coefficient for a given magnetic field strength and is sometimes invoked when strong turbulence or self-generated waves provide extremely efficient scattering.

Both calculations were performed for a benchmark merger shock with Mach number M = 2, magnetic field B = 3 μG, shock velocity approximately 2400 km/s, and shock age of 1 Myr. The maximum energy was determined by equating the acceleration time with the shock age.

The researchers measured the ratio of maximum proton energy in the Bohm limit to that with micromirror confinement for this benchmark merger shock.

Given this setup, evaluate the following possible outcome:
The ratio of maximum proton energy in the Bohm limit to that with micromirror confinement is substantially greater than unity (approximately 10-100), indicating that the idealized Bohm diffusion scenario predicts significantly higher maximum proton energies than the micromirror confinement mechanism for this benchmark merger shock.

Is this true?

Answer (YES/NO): NO